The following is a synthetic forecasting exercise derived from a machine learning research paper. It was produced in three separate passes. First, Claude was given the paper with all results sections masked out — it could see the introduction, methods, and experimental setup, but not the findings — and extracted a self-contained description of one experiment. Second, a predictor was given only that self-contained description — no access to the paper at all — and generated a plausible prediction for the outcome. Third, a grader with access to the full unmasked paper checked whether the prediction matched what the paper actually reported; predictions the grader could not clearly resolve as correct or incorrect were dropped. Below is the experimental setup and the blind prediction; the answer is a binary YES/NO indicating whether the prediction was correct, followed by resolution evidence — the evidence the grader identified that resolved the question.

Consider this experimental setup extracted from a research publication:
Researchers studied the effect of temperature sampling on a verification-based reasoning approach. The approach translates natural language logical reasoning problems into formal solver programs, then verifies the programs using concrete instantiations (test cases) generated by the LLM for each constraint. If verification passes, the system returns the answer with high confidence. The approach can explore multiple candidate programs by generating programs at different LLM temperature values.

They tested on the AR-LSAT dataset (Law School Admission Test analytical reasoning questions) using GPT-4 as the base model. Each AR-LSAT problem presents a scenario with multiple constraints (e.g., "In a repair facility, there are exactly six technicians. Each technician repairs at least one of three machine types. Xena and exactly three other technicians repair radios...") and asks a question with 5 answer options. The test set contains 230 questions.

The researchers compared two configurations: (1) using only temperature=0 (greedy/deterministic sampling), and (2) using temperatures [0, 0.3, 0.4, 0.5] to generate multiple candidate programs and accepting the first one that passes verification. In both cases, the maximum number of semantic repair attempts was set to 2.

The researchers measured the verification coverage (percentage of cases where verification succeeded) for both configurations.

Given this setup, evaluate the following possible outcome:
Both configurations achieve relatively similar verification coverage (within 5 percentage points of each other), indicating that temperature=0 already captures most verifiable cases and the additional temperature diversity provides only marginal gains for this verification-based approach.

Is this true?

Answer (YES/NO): NO